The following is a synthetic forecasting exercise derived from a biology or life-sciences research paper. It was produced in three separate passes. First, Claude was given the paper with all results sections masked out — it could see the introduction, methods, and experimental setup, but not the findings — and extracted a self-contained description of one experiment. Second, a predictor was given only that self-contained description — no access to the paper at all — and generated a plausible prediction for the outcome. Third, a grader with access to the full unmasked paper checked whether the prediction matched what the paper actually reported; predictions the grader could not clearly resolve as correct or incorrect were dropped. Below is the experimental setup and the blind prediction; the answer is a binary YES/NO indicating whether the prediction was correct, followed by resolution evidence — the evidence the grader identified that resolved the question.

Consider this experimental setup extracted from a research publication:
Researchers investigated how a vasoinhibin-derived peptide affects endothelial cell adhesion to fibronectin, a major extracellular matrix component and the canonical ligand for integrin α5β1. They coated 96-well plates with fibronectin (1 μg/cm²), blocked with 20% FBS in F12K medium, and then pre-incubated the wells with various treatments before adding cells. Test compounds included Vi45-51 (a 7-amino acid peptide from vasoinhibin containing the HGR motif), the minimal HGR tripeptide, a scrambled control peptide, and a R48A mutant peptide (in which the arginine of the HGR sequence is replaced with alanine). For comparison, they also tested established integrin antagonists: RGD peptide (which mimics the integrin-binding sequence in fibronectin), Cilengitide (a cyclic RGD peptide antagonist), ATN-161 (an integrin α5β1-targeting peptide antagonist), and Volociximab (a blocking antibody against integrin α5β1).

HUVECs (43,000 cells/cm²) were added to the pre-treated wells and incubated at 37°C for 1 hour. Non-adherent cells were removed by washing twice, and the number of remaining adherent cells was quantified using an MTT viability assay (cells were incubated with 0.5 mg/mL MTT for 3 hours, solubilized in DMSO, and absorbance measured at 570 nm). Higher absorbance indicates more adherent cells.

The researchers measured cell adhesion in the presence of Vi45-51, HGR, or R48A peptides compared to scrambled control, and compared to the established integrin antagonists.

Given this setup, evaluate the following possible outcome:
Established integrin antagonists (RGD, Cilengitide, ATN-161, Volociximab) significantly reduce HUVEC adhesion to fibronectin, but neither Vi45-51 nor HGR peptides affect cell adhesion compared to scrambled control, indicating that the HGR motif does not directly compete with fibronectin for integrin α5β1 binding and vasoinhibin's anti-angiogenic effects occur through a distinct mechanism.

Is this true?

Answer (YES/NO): NO